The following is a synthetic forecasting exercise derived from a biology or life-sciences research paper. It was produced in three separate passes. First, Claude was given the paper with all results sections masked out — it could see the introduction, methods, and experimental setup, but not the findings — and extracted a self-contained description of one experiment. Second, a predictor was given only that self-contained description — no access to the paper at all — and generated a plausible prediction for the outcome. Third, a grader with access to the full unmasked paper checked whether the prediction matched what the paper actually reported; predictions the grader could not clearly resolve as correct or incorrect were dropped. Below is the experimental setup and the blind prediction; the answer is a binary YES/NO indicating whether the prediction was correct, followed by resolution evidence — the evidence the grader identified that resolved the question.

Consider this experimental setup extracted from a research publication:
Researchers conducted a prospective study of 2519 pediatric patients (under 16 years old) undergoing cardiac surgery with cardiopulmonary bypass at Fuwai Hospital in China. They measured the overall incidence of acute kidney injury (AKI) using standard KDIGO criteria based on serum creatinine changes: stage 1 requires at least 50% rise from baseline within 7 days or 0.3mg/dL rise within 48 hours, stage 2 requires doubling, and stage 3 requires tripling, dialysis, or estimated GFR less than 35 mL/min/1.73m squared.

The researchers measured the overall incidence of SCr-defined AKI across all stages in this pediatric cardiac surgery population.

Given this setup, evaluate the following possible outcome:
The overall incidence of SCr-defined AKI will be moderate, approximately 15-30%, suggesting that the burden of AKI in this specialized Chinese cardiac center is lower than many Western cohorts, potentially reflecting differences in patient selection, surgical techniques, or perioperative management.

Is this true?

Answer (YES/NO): YES